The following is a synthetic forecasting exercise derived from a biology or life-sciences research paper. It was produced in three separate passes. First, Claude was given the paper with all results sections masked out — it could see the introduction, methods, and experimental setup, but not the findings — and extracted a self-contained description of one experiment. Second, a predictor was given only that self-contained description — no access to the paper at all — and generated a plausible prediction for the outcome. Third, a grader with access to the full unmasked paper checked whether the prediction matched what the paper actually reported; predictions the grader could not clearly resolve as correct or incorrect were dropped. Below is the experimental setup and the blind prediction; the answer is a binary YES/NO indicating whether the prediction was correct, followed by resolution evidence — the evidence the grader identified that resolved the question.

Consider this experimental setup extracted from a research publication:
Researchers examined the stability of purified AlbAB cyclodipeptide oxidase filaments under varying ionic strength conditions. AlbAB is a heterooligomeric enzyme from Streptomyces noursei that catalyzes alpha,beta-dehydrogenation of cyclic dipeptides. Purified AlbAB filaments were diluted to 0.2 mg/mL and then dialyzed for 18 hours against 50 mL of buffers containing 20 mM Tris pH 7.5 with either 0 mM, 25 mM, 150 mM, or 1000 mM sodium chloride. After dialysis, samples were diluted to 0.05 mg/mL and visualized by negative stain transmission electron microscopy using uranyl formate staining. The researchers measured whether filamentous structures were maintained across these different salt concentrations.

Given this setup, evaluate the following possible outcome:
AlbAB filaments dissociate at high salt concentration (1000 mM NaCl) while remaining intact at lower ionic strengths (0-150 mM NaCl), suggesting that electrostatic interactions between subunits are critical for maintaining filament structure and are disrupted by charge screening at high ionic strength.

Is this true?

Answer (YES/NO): NO